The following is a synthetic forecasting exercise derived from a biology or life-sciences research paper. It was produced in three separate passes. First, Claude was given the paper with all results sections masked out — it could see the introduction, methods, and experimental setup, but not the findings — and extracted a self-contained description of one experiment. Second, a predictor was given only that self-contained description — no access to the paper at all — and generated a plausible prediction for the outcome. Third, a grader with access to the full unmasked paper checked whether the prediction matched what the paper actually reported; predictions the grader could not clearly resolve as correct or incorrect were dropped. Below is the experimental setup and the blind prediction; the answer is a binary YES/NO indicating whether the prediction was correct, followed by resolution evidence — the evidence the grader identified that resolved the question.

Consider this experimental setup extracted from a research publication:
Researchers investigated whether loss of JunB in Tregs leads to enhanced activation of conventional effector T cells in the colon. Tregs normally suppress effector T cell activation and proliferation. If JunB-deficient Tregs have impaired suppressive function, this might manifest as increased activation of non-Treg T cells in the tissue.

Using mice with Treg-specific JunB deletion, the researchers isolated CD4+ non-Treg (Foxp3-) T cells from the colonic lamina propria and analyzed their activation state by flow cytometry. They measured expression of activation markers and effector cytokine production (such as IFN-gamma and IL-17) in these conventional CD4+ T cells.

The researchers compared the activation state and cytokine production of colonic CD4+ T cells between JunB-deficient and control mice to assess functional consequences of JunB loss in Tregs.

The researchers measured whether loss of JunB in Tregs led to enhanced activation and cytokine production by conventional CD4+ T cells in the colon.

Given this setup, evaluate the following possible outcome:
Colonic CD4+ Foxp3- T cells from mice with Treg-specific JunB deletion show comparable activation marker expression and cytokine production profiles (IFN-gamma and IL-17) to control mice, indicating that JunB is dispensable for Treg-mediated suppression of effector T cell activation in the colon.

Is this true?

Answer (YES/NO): NO